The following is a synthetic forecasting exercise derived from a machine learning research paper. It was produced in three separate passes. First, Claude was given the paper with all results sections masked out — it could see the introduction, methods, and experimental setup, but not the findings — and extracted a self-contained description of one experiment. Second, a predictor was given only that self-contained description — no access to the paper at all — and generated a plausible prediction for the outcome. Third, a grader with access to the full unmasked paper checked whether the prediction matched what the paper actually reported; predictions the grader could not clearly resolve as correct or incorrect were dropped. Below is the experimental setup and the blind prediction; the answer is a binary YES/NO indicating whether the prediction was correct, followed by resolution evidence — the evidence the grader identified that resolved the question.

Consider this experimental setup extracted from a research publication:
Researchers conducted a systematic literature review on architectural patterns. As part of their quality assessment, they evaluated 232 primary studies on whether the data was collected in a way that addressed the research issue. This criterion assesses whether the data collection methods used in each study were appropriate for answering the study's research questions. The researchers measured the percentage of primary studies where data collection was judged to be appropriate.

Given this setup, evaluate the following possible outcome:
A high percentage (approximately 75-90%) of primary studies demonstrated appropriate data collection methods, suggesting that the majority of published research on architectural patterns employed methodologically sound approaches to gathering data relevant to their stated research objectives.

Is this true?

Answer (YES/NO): YES